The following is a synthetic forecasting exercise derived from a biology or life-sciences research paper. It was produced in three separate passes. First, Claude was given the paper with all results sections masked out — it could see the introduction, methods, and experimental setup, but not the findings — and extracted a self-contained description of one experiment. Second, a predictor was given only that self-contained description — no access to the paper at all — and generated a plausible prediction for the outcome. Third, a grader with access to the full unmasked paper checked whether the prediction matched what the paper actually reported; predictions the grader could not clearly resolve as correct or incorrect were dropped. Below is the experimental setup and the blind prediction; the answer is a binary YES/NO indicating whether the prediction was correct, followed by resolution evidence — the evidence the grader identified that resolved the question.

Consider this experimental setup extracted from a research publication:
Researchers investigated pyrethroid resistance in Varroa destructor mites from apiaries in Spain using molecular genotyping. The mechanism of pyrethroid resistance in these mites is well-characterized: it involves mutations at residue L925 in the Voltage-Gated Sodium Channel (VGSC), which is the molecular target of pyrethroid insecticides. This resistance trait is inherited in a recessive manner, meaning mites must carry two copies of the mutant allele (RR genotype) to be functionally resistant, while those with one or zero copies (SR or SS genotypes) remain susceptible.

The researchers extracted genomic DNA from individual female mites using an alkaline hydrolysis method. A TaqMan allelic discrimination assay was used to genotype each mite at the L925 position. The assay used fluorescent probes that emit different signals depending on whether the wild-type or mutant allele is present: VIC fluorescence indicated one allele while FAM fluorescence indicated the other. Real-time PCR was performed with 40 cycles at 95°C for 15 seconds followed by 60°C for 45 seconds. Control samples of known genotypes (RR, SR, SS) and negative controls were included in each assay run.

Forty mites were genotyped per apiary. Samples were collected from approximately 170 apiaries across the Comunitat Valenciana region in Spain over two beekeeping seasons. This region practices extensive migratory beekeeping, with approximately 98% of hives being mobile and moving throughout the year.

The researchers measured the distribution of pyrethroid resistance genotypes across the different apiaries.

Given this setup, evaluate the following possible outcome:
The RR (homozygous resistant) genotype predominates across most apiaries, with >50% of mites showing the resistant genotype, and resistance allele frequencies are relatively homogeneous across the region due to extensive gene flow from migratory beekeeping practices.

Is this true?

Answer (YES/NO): NO